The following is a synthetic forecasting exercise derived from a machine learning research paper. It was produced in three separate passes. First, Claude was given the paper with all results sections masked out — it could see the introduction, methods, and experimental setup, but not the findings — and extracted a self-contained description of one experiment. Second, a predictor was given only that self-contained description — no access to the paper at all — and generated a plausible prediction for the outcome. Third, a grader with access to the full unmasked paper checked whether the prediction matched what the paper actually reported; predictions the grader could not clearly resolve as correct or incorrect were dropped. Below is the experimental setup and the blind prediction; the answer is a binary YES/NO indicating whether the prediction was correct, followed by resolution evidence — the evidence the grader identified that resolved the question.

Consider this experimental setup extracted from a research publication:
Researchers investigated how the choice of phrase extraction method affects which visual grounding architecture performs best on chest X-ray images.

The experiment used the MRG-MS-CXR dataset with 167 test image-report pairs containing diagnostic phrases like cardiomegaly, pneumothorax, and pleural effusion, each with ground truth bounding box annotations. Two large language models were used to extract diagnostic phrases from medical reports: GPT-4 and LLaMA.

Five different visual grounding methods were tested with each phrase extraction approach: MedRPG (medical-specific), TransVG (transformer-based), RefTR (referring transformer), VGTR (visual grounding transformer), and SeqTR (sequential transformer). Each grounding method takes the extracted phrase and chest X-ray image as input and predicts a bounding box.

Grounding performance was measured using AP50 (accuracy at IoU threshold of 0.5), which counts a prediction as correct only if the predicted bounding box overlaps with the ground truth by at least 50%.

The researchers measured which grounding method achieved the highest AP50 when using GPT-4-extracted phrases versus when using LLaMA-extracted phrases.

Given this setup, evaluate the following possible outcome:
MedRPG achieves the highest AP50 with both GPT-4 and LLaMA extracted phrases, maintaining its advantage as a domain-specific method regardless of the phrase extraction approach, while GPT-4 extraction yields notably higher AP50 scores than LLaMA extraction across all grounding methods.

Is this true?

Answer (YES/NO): NO